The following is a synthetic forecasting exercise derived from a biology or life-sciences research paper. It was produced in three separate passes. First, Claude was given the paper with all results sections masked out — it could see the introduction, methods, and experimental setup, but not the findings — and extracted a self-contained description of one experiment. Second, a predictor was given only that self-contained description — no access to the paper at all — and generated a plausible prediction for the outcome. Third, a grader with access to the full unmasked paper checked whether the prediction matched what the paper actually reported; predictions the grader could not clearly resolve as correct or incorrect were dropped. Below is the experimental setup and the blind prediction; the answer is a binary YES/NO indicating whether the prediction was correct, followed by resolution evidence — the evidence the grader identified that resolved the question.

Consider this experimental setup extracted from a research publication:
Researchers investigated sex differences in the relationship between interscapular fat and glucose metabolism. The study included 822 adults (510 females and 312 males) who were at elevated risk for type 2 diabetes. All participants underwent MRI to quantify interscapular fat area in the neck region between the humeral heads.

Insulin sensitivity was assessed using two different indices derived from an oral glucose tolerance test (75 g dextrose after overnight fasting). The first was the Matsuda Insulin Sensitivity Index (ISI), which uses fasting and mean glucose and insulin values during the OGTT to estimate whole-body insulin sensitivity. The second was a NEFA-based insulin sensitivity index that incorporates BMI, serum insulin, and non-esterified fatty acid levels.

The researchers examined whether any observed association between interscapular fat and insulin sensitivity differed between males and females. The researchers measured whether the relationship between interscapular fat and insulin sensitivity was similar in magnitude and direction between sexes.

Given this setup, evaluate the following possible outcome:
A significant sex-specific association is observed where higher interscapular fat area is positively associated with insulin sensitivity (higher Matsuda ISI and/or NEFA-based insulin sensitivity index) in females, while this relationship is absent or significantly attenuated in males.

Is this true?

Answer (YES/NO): NO